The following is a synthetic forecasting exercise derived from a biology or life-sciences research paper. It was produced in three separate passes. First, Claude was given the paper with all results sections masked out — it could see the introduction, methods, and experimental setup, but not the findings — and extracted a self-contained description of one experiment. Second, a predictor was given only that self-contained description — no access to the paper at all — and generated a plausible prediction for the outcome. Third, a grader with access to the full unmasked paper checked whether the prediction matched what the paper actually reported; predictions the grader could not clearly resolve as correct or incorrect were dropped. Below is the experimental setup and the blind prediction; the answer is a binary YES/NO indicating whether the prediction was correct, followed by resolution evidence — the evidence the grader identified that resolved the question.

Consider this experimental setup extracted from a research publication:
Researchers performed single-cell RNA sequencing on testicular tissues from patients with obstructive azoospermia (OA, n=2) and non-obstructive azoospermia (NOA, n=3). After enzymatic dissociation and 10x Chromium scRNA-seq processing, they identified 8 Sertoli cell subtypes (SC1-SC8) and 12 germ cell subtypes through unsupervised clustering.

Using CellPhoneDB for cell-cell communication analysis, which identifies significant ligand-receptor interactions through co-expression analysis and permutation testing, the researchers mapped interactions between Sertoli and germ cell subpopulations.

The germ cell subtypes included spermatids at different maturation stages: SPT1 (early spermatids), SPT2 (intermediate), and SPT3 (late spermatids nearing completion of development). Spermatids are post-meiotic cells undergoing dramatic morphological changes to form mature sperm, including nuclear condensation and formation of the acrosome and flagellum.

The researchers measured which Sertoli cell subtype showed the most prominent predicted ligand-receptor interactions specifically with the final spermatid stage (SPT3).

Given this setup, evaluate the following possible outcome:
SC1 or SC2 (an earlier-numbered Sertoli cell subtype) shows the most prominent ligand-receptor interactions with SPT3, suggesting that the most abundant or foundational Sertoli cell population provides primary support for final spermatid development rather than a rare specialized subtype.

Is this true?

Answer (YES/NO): NO